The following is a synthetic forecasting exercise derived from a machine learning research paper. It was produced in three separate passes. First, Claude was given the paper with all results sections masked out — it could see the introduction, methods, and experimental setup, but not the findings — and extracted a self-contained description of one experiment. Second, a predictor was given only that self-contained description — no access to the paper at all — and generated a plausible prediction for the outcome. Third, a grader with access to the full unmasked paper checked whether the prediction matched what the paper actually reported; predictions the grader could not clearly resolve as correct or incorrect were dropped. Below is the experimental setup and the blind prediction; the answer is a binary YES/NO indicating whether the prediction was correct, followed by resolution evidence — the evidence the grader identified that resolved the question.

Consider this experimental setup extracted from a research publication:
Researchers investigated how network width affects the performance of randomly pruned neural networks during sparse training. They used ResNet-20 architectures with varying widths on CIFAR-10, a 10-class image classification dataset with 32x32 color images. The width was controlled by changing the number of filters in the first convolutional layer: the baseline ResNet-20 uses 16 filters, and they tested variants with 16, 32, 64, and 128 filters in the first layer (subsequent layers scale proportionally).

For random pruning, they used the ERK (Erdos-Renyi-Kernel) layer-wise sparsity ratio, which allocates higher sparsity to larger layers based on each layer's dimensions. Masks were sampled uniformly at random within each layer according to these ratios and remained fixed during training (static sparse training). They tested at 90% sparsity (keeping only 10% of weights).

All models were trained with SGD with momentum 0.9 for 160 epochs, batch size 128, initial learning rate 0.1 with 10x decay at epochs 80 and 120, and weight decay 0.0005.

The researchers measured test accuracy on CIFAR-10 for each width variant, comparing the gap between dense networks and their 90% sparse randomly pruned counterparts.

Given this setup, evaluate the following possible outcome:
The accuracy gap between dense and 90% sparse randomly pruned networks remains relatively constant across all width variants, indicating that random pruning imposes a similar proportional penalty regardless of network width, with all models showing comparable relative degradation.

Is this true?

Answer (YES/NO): NO